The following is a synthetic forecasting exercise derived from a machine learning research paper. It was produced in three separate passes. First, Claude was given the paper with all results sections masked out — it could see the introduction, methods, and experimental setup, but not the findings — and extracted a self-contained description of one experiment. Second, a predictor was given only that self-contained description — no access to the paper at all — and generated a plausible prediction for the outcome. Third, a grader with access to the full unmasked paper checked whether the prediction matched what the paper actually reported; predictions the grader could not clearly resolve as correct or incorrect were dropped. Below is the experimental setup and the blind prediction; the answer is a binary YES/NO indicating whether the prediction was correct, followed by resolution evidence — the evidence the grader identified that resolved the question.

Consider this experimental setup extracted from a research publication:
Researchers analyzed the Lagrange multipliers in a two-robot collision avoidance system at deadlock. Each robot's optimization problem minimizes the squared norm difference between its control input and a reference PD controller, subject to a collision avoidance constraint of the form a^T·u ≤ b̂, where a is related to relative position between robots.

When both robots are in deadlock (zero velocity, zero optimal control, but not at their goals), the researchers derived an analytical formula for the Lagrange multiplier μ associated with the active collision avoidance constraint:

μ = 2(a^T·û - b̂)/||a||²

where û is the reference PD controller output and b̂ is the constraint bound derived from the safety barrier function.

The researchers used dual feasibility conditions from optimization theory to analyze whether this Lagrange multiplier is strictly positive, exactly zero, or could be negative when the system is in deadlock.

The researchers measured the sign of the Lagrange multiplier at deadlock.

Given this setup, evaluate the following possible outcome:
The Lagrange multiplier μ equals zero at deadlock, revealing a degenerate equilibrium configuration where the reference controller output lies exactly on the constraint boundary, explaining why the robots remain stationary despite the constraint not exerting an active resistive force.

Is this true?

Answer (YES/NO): NO